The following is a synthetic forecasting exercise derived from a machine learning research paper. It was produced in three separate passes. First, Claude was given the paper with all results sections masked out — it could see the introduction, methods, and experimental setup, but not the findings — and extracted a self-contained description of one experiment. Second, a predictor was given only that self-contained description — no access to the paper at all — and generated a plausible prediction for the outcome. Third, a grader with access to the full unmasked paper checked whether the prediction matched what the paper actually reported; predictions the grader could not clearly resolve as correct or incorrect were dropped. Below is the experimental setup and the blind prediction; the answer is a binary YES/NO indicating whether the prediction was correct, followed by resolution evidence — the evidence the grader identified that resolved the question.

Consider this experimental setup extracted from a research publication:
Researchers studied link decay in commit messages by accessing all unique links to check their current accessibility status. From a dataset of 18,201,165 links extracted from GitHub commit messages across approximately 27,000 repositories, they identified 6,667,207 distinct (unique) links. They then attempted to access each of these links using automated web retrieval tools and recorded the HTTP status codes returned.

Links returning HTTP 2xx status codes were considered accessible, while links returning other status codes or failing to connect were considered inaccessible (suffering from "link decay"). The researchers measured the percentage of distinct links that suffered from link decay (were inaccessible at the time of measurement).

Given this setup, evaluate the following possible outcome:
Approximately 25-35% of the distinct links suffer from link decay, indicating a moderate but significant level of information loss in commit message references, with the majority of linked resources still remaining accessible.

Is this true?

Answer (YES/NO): NO